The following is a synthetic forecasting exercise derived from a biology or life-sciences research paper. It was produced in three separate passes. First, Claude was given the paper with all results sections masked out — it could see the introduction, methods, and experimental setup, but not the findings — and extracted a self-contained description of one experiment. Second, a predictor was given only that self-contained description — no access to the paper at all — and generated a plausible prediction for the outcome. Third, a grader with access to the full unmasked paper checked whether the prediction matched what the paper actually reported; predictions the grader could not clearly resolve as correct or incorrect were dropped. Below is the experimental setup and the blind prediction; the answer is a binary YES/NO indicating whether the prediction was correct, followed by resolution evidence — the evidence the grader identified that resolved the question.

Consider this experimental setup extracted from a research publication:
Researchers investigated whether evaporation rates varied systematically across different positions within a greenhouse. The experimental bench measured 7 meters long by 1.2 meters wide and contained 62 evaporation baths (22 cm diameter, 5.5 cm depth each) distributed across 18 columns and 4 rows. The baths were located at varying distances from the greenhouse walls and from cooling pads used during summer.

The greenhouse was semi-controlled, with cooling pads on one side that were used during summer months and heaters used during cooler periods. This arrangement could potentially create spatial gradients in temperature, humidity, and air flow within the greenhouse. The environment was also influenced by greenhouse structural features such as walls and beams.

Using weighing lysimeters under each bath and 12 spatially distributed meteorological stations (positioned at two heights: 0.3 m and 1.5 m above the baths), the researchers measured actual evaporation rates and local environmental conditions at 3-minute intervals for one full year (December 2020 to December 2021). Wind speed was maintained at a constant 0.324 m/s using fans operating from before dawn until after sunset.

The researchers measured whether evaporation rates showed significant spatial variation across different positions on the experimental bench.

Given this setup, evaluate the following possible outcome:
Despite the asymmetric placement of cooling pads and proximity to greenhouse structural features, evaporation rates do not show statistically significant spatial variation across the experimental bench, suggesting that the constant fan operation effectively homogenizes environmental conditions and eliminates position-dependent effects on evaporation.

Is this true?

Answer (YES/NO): NO